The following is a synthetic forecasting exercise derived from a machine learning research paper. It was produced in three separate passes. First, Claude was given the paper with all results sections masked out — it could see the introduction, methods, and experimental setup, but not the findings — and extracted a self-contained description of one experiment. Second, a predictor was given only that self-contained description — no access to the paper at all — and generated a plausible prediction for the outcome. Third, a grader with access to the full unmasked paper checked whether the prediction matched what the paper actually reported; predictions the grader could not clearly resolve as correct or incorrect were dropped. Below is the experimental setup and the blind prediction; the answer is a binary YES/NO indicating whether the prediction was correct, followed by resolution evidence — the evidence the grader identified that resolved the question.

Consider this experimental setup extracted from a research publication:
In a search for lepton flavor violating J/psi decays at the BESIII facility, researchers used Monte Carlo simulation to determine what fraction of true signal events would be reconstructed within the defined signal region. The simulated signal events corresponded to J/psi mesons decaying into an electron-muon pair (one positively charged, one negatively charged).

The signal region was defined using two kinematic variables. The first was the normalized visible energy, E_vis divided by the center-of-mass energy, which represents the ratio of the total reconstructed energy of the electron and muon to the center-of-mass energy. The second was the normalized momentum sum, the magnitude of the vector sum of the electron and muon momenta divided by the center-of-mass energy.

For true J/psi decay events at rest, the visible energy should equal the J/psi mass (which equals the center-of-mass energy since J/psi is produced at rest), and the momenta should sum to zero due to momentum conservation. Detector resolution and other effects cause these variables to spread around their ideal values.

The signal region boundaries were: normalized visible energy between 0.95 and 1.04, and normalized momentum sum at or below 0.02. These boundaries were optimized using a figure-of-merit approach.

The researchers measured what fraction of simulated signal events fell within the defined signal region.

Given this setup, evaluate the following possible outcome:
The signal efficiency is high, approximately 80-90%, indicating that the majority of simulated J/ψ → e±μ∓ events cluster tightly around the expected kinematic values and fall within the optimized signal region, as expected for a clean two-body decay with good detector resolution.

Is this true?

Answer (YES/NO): YES